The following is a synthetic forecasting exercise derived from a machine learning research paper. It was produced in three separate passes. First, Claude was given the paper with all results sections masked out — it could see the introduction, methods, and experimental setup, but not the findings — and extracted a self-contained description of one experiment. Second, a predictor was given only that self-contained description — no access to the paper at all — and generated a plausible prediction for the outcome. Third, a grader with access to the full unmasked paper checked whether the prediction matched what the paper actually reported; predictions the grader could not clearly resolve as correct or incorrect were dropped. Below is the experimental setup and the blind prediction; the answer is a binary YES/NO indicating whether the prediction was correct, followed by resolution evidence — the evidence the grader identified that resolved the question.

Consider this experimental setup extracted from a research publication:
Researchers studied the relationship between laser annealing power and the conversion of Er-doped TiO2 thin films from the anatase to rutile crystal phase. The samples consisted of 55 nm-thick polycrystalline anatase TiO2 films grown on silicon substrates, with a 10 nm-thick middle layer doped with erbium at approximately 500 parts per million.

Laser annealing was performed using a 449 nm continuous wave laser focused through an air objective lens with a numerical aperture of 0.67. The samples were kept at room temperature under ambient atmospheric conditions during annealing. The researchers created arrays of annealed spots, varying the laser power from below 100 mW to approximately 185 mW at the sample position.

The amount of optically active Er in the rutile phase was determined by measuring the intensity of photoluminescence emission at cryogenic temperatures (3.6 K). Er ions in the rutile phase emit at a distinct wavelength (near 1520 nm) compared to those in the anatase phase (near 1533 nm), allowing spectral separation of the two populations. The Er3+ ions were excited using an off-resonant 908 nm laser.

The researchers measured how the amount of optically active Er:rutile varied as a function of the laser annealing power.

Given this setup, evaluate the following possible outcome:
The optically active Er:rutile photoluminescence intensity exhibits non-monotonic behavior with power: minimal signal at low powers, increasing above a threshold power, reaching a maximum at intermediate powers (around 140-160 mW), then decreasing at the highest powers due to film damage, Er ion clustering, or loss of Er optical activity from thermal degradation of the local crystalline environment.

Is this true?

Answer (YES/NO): NO